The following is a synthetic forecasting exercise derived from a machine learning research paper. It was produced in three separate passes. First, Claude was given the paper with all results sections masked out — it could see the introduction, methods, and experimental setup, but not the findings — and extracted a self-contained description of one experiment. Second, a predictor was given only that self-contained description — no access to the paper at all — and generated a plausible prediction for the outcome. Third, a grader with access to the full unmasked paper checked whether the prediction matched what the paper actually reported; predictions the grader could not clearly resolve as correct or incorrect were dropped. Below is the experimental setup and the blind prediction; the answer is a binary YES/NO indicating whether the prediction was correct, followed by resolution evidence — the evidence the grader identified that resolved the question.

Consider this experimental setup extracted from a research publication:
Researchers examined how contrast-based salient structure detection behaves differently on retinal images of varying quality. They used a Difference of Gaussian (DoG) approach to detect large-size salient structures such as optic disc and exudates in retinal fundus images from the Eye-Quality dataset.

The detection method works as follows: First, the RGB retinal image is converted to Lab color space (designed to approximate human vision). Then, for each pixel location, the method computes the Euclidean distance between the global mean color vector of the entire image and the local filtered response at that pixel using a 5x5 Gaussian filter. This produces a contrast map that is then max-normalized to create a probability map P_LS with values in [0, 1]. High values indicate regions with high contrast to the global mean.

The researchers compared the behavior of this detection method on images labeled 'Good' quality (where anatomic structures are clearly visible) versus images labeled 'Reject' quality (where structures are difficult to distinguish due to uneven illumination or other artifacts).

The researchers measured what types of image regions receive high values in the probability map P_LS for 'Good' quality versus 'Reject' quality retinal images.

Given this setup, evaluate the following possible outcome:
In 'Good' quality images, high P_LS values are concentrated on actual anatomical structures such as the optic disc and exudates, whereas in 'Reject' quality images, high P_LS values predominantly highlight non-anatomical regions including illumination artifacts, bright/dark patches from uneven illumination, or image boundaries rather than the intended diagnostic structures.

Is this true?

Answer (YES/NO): YES